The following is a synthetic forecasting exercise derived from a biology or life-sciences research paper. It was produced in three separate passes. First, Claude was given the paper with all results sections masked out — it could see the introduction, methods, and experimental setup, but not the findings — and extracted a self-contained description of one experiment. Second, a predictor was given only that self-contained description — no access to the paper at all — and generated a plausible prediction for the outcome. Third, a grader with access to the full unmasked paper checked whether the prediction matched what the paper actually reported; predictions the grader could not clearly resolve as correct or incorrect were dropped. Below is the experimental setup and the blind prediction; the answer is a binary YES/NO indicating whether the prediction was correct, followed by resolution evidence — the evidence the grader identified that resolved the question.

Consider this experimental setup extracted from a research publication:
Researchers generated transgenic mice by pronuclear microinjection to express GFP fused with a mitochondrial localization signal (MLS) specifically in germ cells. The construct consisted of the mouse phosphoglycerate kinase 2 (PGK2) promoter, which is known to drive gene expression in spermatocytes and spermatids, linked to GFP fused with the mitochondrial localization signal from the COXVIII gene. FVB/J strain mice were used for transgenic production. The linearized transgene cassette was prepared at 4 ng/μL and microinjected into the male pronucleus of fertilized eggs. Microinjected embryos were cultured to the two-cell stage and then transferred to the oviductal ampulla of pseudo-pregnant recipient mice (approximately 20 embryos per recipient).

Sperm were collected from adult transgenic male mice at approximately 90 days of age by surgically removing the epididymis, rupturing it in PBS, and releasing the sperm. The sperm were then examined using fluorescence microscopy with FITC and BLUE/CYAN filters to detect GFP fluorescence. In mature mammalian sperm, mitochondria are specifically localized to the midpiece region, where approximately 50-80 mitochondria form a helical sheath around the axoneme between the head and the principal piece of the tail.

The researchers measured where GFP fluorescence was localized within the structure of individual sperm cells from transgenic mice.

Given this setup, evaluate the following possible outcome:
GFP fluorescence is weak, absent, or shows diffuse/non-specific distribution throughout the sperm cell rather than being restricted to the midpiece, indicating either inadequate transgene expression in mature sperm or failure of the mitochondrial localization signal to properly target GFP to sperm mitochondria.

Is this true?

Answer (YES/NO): NO